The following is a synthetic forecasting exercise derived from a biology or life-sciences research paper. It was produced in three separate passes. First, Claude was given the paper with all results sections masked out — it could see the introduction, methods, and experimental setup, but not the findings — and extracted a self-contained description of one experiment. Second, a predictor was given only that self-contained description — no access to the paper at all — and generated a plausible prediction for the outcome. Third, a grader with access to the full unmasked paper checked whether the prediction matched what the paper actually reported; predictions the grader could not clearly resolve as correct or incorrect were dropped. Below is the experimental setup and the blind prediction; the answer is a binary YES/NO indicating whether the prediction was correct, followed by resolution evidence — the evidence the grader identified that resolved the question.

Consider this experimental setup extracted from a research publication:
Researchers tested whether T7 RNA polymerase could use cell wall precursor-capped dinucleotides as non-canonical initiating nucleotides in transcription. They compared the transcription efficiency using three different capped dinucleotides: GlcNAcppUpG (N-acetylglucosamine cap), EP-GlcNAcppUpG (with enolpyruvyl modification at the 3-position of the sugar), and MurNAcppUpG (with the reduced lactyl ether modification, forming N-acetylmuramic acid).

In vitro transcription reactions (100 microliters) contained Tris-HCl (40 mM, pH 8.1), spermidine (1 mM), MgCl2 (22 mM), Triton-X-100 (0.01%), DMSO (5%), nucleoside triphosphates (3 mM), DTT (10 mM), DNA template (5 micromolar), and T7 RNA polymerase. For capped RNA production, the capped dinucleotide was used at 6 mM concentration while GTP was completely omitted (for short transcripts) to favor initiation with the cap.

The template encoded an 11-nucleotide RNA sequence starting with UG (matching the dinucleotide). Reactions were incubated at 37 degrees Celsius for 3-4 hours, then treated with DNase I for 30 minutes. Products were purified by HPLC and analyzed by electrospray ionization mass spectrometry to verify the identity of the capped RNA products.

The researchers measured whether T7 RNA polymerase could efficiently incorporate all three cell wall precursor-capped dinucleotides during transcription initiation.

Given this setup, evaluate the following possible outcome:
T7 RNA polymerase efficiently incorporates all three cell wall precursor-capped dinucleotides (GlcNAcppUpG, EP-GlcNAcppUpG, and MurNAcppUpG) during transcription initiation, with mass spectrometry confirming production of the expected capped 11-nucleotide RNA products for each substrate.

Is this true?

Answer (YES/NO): NO